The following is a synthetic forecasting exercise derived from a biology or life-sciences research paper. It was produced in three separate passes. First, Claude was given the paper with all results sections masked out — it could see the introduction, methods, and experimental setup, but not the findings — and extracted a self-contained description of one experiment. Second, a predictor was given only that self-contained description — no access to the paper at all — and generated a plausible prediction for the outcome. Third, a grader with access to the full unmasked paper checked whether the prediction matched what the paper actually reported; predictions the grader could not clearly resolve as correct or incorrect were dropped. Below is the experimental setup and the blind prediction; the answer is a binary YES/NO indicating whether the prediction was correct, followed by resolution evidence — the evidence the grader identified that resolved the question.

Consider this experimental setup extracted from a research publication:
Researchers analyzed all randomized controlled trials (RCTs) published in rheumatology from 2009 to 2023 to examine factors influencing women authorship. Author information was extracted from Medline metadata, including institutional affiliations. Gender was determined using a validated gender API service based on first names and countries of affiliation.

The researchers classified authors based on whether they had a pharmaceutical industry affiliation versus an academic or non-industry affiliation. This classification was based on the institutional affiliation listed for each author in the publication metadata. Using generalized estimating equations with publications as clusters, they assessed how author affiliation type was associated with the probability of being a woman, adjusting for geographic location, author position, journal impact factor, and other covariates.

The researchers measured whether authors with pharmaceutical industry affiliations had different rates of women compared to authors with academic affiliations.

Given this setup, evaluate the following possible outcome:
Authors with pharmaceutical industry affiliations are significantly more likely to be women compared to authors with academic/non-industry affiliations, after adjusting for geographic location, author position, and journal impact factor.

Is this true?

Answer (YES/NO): YES